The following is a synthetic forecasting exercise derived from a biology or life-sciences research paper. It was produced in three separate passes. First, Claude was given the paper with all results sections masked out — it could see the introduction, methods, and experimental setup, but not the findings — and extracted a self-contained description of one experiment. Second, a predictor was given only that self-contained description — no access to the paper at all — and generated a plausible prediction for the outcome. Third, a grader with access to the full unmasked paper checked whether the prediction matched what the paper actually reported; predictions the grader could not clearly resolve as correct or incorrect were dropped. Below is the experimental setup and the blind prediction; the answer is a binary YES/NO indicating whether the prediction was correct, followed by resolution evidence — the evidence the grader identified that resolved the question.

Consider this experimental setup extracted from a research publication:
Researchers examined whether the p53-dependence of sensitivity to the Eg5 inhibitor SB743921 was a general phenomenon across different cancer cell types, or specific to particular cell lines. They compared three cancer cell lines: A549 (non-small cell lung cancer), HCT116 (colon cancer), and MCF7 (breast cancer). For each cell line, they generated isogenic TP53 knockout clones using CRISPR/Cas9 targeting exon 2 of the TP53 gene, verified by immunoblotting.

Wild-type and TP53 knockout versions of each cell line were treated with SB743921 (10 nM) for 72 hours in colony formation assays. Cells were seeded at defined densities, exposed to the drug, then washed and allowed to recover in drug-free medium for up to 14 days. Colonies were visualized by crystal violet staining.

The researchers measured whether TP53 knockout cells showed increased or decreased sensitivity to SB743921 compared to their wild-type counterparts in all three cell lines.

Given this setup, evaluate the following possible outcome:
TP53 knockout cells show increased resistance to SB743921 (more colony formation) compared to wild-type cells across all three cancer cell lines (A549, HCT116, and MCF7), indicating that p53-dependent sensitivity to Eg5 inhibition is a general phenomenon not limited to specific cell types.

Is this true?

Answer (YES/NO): NO